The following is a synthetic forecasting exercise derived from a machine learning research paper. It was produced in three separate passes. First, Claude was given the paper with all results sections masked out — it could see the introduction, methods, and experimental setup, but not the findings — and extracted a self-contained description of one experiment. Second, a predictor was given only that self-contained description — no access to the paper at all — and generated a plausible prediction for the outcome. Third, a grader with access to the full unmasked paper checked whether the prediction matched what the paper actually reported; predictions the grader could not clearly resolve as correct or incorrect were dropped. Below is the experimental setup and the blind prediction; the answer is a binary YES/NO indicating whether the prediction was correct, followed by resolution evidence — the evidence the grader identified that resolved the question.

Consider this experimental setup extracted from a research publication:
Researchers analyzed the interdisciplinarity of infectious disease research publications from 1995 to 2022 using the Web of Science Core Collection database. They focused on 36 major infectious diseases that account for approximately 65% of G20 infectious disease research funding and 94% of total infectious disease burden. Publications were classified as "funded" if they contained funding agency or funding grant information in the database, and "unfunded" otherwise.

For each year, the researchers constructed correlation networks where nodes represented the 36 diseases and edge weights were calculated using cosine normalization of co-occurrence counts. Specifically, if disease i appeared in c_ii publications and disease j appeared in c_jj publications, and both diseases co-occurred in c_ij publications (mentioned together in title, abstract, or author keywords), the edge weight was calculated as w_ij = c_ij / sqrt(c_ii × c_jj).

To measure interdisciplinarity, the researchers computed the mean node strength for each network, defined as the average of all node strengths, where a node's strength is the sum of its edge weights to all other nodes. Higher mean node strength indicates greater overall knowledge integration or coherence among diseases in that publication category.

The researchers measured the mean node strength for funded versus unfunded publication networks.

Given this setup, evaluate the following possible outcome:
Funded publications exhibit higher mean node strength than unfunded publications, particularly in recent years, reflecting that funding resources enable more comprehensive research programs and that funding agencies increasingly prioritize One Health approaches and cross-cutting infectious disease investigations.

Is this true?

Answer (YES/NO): NO